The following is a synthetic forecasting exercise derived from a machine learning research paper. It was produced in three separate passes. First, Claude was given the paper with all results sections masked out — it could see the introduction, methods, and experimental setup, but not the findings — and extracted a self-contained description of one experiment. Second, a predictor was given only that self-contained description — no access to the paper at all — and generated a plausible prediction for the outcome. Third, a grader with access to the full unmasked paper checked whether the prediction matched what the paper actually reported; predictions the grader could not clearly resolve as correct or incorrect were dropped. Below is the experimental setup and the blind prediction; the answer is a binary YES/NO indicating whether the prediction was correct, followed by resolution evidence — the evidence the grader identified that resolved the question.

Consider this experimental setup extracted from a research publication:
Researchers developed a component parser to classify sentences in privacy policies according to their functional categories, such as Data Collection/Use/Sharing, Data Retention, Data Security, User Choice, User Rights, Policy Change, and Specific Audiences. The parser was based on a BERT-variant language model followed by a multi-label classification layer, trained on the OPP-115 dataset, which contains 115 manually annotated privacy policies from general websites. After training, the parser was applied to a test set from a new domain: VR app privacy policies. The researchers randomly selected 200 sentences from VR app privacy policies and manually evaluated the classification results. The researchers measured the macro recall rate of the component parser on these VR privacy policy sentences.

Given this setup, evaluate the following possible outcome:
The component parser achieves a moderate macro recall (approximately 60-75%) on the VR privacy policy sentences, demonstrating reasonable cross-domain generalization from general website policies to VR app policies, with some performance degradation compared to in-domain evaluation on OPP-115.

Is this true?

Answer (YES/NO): NO